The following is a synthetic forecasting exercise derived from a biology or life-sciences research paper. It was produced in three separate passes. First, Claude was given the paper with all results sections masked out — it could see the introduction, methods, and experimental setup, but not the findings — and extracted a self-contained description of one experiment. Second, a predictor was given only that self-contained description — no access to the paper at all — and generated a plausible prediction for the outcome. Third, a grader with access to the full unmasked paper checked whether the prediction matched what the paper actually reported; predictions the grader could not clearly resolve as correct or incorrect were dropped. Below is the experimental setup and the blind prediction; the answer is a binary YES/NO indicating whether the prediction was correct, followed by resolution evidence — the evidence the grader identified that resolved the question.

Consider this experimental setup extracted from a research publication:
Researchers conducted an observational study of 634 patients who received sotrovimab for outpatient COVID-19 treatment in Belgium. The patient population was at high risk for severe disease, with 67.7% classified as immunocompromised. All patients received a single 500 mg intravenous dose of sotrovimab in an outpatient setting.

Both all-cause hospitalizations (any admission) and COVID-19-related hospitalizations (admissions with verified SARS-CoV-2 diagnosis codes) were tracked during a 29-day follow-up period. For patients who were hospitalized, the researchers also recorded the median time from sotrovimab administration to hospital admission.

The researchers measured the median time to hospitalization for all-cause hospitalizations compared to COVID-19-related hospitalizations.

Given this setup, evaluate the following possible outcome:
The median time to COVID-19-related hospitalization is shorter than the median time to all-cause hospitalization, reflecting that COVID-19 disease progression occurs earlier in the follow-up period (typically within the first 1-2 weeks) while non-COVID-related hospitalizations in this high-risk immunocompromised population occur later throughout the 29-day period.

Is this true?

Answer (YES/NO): YES